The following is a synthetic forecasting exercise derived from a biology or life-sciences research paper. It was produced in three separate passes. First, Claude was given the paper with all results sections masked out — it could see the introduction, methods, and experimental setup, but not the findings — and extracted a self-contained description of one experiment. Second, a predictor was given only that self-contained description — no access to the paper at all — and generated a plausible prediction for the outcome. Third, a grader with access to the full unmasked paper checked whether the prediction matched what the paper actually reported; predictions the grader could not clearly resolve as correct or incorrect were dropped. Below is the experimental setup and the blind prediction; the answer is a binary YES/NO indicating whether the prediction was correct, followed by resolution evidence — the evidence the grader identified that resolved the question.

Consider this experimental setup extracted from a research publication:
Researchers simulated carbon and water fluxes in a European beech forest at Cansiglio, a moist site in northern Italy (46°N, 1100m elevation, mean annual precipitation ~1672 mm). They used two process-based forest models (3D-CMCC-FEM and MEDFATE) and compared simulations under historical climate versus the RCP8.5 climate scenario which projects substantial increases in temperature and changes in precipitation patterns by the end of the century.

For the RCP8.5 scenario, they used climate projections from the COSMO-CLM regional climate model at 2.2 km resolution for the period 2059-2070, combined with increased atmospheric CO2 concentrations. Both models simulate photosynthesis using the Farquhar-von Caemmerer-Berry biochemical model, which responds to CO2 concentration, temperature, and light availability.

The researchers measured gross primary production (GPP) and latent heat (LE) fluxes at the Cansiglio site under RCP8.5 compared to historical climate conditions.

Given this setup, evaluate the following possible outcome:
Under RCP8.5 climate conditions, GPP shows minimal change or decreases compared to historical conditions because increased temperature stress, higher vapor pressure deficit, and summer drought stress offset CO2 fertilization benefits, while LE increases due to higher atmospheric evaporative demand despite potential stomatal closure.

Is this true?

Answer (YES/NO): NO